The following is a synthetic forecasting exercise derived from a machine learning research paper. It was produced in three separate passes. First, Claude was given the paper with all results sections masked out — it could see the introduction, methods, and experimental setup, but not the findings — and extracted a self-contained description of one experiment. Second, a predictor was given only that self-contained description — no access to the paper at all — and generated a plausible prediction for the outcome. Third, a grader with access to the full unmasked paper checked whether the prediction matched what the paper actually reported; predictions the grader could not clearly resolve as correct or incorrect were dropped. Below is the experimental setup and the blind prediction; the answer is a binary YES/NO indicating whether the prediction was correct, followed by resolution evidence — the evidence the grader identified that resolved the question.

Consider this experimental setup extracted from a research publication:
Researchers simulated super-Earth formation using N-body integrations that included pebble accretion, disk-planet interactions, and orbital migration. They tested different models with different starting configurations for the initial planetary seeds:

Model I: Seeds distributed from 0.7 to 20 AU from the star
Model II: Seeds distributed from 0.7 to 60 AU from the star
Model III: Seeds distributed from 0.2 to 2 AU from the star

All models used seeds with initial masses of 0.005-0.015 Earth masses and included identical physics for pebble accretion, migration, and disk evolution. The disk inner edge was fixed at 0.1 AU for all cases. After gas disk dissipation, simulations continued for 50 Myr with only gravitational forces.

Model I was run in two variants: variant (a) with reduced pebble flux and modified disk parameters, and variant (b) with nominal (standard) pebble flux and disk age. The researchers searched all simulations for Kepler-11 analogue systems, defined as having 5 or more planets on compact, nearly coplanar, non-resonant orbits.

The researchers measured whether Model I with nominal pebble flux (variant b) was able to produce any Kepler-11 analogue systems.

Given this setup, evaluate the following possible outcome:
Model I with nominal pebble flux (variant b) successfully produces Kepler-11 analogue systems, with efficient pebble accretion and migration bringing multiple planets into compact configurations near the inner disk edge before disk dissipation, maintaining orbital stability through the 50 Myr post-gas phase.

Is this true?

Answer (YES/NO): NO